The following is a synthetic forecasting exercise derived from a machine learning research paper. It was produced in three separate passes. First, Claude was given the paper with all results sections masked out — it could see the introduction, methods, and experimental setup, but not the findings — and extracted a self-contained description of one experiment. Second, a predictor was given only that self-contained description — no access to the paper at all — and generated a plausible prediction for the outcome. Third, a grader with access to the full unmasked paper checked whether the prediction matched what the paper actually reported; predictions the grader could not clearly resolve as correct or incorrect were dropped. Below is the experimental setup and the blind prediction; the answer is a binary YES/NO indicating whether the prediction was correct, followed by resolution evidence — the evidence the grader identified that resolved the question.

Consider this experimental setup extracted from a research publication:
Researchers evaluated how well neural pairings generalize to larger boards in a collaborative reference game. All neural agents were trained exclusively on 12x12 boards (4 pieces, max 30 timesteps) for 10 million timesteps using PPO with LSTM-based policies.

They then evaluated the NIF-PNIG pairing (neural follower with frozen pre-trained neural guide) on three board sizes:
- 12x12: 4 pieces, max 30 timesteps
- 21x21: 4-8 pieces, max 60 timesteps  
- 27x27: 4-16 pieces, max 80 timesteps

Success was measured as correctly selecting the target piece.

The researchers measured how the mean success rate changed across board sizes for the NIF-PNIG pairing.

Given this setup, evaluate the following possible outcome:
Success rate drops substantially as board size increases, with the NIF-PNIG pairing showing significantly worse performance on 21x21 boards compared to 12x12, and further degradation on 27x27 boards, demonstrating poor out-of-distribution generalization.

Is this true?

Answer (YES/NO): NO